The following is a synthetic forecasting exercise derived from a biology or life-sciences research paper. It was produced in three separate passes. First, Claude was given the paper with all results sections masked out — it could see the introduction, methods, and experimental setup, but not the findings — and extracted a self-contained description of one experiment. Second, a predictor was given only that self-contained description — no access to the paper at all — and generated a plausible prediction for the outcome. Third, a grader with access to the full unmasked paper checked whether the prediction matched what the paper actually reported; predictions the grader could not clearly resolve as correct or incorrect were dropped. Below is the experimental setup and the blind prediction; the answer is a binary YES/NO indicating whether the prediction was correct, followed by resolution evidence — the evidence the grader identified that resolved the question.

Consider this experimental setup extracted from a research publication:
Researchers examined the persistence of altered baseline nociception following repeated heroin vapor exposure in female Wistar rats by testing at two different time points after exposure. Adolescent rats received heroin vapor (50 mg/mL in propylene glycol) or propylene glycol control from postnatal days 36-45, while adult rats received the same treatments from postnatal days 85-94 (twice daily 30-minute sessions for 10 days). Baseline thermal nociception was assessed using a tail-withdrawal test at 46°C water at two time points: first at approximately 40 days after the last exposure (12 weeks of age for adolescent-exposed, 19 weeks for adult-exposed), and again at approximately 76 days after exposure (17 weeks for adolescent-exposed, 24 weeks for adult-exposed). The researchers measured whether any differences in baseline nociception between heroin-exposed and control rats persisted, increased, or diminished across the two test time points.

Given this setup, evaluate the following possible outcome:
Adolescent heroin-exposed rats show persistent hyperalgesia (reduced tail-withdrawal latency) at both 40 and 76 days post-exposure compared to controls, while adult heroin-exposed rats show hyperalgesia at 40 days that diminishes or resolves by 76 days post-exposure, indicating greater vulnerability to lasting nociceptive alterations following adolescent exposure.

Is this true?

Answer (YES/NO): NO